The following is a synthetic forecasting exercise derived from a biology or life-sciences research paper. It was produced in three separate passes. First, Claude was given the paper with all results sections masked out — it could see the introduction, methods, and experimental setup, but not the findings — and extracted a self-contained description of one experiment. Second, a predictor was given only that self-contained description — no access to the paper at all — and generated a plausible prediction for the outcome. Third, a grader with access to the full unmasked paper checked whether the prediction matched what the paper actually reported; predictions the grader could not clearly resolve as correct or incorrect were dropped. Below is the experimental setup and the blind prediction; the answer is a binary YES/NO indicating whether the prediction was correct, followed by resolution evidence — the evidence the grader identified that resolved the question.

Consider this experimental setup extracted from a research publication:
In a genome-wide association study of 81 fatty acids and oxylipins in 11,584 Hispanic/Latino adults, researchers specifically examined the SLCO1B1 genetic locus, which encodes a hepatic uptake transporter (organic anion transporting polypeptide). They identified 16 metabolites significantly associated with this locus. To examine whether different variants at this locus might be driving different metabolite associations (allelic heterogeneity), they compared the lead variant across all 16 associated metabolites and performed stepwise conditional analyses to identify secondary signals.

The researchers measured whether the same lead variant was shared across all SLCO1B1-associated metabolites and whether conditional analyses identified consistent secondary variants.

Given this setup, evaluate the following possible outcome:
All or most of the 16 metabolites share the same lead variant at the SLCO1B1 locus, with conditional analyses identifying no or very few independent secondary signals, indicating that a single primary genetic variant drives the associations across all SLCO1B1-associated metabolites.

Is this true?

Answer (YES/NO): YES